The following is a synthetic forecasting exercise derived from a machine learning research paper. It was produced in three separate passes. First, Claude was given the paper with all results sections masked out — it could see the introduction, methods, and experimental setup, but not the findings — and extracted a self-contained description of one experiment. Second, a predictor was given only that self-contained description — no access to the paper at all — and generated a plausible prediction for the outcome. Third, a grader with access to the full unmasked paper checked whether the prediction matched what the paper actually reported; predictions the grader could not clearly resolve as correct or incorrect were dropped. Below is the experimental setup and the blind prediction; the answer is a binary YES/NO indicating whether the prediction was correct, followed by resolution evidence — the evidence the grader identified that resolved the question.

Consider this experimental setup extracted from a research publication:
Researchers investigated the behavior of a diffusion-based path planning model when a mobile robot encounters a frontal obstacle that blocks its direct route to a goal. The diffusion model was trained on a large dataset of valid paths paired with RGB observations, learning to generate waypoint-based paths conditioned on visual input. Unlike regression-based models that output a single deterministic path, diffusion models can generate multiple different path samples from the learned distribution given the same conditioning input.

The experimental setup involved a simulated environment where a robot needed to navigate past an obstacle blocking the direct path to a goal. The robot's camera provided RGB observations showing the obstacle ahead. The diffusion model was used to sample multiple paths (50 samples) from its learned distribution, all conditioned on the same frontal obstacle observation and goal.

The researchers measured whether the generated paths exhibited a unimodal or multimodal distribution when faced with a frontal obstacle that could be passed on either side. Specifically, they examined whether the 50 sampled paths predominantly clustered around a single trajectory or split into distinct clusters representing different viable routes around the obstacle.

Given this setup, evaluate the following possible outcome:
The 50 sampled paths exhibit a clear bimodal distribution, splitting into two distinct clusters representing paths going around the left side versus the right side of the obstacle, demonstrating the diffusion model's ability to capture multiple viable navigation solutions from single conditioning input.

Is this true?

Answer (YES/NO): YES